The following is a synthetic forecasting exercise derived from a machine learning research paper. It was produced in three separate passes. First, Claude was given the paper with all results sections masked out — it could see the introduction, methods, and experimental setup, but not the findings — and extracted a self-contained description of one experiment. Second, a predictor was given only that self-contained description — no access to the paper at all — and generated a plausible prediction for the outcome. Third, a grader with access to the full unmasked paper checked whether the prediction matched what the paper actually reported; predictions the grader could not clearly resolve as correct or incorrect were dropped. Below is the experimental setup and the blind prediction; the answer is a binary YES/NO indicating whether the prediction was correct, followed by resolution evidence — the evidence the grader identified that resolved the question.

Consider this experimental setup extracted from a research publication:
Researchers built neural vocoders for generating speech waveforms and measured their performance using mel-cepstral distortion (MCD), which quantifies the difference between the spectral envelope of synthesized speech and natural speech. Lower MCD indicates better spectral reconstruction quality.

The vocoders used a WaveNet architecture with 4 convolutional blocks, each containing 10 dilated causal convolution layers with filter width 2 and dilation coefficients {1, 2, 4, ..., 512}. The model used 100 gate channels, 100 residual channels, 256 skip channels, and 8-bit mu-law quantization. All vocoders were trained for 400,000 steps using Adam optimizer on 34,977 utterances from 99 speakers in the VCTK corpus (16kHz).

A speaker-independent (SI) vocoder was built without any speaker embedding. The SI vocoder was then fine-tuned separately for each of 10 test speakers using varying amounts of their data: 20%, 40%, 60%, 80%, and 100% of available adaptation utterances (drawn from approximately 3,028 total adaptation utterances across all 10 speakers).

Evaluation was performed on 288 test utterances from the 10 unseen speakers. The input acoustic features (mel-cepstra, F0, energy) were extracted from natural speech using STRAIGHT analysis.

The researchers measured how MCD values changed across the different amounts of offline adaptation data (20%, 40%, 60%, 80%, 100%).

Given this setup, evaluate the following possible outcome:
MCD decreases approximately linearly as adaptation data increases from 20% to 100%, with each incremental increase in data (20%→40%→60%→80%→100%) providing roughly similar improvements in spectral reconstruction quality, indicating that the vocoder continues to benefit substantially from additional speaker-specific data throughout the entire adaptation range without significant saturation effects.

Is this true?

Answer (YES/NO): NO